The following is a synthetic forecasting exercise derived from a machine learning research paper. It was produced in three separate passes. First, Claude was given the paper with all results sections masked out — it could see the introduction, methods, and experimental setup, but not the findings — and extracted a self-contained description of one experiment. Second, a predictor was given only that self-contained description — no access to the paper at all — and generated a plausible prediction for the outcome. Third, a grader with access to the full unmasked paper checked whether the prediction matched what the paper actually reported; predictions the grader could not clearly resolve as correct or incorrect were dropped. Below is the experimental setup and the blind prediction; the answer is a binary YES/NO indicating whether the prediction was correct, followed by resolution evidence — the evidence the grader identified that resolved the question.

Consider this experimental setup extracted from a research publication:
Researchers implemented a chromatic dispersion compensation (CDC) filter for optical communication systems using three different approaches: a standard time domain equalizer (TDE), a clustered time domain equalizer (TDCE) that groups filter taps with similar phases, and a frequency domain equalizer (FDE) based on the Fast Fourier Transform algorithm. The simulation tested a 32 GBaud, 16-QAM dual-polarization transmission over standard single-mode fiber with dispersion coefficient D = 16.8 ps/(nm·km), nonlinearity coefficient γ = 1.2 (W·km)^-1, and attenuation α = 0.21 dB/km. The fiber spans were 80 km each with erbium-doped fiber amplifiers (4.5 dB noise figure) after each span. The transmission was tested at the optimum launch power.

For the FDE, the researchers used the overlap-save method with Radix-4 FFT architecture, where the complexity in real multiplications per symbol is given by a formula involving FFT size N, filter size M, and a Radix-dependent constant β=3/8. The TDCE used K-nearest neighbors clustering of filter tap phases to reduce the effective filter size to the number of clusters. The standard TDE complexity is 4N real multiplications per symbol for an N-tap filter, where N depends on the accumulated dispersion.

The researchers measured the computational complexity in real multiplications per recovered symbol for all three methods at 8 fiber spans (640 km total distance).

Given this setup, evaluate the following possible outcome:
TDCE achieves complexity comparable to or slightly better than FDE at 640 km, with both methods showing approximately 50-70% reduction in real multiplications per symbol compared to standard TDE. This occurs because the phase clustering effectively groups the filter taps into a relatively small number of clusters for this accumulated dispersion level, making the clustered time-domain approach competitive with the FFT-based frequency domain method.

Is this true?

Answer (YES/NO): NO